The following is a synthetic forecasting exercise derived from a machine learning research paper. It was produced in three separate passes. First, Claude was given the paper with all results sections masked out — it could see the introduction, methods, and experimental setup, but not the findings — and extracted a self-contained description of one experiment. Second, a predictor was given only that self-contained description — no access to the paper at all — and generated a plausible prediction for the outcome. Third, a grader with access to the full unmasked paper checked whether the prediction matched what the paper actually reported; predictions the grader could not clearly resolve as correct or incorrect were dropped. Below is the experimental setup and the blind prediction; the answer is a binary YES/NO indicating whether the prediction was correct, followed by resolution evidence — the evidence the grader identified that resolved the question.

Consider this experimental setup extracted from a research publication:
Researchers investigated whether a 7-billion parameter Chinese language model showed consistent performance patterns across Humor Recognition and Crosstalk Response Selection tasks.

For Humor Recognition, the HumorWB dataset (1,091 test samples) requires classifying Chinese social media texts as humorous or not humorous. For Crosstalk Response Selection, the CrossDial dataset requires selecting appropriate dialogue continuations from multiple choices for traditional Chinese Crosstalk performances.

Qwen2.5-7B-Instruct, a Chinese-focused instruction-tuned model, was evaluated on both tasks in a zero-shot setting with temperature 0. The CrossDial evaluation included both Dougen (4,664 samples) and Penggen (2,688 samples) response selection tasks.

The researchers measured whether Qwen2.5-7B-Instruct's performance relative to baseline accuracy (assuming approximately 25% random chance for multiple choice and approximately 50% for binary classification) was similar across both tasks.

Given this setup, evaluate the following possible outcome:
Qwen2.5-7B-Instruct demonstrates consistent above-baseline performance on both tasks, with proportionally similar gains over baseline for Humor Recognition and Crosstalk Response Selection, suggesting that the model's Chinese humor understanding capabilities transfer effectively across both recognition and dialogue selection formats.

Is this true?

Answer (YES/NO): NO